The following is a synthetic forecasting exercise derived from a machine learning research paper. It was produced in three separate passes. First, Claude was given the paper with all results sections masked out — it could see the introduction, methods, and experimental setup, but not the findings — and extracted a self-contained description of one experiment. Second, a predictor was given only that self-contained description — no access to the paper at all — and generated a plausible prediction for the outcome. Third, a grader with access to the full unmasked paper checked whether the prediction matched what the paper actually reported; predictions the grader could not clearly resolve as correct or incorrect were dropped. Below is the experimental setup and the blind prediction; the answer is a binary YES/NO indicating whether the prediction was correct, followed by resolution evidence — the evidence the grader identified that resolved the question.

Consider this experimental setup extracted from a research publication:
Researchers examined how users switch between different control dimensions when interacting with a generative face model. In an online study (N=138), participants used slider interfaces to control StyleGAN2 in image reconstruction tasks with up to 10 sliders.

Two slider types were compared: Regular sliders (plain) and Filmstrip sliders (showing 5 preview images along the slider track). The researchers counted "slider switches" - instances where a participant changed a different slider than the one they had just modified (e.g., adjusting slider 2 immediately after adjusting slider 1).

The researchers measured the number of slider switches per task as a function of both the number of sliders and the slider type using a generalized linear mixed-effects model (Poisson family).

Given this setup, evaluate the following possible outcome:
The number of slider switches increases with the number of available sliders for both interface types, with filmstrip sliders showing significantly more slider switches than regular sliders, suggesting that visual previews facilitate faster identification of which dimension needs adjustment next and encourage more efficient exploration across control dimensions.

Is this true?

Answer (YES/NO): NO